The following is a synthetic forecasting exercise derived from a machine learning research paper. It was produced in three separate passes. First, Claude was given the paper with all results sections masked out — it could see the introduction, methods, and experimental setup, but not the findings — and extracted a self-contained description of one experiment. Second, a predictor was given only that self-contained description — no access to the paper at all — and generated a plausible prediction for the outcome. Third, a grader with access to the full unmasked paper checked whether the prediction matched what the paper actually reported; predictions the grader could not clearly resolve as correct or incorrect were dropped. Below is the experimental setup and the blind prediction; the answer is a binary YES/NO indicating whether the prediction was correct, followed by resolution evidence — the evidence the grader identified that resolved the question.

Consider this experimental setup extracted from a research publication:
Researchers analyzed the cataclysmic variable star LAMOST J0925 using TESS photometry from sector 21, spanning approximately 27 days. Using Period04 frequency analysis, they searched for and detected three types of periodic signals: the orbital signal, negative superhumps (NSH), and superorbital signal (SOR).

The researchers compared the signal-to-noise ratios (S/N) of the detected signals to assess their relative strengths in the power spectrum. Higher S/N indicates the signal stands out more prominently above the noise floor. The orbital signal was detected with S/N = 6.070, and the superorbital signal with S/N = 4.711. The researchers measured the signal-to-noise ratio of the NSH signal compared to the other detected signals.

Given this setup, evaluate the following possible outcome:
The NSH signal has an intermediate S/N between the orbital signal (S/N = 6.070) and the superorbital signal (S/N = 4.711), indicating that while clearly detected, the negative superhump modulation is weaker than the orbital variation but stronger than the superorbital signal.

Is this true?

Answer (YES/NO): NO